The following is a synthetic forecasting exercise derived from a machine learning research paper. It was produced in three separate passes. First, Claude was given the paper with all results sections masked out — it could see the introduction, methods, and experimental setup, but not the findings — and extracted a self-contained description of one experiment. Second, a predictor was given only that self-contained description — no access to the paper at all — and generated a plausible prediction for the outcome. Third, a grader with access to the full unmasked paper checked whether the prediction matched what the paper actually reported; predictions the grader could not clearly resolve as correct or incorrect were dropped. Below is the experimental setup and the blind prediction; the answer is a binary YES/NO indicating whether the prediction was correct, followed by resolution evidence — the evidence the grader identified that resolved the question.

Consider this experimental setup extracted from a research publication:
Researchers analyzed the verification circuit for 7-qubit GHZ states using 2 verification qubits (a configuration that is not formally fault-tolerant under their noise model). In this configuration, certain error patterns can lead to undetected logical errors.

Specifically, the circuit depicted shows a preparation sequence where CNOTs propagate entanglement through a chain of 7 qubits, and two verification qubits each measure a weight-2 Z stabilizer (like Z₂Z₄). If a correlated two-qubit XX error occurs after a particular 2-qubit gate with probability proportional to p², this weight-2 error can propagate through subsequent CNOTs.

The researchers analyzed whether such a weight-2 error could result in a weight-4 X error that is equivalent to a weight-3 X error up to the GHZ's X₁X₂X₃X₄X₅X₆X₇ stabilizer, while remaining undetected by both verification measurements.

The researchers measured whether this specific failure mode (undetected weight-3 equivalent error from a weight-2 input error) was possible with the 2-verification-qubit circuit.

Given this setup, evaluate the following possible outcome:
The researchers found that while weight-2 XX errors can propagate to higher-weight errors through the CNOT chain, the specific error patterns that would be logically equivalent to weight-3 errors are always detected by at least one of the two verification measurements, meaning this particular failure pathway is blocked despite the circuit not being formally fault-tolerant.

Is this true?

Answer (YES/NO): NO